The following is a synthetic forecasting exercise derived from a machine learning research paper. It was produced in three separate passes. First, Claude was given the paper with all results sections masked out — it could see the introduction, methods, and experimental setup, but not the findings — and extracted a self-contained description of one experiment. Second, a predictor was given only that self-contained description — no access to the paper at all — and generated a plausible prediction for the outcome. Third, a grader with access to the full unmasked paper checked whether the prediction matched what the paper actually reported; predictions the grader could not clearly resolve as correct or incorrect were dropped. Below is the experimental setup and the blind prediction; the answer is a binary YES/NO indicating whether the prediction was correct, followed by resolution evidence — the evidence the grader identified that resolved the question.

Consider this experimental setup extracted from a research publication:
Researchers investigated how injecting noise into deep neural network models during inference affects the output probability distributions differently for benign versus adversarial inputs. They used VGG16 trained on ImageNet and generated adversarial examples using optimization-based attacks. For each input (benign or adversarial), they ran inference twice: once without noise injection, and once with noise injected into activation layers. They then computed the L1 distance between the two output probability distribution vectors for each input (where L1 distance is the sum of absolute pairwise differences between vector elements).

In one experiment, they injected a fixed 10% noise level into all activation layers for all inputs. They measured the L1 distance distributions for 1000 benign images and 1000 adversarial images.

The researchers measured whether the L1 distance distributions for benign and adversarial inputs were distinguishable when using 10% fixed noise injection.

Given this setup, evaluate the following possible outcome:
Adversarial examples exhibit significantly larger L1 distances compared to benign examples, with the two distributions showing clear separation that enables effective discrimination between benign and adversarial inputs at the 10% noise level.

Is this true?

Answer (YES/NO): NO